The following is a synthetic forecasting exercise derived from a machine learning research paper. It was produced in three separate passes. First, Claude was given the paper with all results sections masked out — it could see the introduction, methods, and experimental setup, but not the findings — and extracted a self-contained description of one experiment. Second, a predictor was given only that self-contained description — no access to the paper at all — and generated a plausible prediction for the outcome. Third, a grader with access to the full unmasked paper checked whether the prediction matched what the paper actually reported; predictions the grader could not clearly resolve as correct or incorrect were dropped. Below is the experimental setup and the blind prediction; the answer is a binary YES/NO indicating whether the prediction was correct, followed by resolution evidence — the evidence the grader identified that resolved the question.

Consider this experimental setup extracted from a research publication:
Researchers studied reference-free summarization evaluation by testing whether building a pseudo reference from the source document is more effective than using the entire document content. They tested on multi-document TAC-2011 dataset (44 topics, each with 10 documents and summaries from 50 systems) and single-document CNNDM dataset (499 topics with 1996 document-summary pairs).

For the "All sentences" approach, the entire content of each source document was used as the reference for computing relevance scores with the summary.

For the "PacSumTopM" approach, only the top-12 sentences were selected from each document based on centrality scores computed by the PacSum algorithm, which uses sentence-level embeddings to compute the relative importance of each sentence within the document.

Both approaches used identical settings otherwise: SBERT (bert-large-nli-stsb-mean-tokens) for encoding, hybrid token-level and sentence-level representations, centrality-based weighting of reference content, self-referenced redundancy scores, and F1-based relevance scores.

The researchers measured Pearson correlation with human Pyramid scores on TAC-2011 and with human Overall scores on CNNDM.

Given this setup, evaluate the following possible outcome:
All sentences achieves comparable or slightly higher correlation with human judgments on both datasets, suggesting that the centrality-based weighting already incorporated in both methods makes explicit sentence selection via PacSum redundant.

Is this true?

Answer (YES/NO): NO